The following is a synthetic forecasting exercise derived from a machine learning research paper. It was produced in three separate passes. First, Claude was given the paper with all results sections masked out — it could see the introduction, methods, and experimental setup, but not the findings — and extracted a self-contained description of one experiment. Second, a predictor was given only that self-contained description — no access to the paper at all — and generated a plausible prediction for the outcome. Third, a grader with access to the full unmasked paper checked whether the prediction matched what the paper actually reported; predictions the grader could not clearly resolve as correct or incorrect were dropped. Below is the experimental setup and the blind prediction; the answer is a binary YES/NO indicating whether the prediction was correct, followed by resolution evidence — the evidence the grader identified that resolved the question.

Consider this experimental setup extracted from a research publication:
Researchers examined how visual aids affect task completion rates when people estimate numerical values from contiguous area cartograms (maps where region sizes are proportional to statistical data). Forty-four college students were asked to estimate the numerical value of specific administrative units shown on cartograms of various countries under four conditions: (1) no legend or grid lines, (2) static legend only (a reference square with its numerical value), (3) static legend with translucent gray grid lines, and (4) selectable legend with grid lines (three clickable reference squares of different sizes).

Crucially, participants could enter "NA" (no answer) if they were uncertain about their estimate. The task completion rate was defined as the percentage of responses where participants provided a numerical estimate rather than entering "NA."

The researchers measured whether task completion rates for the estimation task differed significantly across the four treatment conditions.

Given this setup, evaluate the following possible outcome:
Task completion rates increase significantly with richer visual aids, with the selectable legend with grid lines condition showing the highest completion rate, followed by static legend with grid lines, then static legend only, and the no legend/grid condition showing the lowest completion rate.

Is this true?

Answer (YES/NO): NO